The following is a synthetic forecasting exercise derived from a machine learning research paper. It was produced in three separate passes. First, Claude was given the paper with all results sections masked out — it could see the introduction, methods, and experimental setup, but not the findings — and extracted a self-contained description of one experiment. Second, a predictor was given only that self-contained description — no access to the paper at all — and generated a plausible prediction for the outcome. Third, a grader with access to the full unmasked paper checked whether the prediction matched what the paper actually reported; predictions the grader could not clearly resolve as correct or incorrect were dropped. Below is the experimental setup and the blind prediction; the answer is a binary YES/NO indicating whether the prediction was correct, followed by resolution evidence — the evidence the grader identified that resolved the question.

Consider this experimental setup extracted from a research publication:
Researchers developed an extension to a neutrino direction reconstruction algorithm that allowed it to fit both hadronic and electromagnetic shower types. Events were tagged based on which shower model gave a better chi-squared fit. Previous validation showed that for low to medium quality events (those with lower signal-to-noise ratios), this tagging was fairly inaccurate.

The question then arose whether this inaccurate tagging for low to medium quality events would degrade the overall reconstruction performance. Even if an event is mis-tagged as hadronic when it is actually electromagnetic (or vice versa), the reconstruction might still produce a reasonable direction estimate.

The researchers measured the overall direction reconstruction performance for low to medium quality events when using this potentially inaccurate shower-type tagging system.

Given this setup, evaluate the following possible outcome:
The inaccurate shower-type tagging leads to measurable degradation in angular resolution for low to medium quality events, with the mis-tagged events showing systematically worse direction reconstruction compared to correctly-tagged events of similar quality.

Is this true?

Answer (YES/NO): NO